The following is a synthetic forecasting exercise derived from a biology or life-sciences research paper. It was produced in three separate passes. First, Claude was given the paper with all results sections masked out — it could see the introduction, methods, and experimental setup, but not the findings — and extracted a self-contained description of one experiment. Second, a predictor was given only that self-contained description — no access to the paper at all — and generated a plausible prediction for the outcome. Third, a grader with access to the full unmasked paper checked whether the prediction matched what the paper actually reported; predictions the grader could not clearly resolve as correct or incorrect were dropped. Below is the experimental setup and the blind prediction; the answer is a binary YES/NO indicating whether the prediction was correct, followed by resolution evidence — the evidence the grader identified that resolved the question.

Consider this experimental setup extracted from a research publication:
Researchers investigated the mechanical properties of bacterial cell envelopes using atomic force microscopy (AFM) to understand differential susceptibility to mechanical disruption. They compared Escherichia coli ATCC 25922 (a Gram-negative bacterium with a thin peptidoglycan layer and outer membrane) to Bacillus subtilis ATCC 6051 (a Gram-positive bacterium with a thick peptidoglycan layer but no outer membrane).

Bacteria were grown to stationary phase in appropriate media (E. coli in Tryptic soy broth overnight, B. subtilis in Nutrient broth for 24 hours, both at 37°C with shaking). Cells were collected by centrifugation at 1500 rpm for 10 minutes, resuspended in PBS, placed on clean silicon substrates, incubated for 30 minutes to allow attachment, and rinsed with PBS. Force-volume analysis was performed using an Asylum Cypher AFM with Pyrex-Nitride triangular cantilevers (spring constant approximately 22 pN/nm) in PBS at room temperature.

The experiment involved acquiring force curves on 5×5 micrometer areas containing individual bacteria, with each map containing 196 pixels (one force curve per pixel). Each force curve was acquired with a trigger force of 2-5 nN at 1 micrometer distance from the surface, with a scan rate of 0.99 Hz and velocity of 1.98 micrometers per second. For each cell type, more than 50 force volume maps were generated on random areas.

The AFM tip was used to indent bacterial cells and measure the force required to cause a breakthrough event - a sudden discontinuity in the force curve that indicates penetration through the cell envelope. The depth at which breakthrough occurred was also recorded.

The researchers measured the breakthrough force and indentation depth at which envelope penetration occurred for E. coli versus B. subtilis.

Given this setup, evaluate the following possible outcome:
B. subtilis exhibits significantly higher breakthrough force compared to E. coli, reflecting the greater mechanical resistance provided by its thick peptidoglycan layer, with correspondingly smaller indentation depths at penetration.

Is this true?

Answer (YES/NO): NO